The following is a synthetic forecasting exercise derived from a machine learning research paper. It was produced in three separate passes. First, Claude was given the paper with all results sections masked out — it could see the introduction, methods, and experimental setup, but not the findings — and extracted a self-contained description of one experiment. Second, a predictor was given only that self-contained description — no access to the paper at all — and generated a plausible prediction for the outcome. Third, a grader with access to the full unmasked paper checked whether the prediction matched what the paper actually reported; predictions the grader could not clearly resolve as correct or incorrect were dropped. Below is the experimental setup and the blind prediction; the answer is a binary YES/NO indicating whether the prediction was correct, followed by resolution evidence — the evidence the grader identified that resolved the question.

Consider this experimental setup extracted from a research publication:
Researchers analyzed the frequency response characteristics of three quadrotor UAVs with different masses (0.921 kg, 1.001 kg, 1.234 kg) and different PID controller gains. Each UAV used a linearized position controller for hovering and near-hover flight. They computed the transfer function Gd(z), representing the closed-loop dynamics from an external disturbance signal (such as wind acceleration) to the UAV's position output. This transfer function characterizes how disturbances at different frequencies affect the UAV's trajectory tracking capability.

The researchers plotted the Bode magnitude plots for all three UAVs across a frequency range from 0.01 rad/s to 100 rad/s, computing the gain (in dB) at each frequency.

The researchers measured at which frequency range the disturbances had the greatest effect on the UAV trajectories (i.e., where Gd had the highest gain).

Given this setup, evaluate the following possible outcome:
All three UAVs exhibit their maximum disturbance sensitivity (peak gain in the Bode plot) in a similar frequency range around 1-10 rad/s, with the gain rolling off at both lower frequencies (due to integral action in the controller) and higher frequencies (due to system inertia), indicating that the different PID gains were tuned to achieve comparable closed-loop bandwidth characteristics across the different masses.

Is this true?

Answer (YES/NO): NO